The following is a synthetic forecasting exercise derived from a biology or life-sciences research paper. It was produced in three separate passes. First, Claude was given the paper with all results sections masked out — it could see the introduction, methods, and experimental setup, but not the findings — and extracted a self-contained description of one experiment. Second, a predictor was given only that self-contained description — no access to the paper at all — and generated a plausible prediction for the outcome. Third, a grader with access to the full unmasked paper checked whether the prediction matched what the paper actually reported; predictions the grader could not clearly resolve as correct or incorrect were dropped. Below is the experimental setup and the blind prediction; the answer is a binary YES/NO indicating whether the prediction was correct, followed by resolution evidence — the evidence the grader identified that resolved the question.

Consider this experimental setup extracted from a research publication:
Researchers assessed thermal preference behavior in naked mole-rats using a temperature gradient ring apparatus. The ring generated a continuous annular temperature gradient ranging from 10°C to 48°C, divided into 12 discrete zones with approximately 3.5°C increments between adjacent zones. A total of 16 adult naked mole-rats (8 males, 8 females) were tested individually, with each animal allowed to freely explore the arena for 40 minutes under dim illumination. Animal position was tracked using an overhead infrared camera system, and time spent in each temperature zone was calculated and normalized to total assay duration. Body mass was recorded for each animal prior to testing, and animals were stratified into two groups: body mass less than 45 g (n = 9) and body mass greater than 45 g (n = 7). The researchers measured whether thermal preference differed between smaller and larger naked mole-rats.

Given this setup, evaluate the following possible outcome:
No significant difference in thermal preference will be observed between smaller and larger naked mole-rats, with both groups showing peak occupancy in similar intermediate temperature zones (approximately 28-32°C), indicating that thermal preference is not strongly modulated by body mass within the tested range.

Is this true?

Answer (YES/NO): NO